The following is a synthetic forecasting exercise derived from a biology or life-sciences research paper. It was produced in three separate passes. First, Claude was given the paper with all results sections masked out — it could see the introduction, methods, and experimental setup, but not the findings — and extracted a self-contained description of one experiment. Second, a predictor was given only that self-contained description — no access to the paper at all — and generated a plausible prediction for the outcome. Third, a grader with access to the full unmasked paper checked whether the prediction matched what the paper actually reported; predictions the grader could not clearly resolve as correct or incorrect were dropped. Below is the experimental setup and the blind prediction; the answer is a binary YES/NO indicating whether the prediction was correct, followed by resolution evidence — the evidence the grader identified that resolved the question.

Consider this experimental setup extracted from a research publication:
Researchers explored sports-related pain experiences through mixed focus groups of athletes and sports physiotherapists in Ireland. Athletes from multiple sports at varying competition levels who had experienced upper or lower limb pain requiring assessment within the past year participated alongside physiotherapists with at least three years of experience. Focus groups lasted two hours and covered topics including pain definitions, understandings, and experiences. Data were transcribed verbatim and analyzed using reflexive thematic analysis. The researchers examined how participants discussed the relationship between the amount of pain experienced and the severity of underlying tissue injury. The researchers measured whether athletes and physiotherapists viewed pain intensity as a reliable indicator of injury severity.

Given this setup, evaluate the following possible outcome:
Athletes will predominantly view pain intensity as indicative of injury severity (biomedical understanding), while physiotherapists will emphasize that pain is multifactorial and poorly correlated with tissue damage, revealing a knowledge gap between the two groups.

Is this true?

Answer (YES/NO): NO